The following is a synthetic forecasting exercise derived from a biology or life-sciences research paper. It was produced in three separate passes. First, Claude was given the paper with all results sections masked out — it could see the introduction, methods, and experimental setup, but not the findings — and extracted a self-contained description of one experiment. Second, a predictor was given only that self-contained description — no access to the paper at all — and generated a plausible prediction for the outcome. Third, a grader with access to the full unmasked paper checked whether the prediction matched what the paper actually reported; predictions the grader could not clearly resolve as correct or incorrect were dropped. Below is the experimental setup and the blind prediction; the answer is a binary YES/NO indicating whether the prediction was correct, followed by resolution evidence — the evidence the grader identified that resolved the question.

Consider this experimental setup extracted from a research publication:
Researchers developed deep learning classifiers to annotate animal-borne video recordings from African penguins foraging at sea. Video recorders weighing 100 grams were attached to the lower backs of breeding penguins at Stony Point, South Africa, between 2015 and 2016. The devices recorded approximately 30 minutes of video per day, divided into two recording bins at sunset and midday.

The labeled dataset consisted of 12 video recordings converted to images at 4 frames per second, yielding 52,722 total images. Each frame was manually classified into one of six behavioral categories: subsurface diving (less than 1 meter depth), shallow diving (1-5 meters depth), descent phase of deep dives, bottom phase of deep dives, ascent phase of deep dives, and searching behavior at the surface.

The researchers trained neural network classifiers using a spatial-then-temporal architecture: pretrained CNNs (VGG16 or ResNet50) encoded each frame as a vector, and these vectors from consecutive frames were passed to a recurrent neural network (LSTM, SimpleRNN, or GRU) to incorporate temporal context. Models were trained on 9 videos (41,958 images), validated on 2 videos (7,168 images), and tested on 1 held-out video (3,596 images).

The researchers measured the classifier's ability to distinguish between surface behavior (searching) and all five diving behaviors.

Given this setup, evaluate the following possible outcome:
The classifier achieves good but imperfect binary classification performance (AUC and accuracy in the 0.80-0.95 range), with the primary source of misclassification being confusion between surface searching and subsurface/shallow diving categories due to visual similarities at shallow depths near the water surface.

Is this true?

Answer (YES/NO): NO